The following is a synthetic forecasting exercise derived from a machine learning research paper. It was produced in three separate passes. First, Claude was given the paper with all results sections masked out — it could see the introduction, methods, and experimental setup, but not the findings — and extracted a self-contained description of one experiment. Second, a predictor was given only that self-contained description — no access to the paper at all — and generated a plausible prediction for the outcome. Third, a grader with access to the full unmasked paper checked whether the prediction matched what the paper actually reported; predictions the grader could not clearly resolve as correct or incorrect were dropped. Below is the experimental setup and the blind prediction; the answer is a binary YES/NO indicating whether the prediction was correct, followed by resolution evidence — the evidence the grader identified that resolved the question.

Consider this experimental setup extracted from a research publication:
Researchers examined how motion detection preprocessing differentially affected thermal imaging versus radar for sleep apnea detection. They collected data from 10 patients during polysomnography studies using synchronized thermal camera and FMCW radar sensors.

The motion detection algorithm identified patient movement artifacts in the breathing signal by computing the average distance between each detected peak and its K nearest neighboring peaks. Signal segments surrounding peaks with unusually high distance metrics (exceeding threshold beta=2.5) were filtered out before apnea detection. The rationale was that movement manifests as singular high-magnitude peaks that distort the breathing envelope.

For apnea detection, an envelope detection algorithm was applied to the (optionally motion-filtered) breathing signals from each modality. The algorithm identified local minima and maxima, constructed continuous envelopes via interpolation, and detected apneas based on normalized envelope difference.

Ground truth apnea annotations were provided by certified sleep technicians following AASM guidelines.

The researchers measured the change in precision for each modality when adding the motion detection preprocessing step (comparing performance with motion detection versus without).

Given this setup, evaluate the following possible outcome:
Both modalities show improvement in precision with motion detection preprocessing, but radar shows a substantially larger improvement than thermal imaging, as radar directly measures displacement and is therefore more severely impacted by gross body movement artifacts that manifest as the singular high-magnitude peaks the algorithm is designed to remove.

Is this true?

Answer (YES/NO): NO